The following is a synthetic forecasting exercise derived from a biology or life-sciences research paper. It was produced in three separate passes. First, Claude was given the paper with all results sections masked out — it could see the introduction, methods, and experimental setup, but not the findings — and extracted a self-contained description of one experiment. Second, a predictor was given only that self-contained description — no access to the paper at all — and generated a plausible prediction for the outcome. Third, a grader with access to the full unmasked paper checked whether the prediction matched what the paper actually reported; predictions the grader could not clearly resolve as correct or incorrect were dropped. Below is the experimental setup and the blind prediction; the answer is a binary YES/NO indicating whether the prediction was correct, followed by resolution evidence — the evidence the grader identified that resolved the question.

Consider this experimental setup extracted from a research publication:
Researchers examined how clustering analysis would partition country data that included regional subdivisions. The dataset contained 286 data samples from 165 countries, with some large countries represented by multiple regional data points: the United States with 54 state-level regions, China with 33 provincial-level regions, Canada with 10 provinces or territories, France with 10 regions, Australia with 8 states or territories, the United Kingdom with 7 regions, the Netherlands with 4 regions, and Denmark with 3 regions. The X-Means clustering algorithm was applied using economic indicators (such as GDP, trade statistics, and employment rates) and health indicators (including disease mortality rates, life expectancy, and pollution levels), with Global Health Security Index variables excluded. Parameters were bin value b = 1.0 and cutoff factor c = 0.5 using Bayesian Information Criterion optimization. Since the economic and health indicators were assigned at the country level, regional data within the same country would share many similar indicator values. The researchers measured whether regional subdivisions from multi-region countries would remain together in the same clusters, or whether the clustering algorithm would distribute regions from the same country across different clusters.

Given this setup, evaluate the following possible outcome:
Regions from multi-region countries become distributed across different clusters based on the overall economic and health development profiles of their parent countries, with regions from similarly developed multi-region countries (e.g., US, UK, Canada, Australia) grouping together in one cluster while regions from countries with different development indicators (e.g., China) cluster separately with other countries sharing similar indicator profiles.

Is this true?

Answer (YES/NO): NO